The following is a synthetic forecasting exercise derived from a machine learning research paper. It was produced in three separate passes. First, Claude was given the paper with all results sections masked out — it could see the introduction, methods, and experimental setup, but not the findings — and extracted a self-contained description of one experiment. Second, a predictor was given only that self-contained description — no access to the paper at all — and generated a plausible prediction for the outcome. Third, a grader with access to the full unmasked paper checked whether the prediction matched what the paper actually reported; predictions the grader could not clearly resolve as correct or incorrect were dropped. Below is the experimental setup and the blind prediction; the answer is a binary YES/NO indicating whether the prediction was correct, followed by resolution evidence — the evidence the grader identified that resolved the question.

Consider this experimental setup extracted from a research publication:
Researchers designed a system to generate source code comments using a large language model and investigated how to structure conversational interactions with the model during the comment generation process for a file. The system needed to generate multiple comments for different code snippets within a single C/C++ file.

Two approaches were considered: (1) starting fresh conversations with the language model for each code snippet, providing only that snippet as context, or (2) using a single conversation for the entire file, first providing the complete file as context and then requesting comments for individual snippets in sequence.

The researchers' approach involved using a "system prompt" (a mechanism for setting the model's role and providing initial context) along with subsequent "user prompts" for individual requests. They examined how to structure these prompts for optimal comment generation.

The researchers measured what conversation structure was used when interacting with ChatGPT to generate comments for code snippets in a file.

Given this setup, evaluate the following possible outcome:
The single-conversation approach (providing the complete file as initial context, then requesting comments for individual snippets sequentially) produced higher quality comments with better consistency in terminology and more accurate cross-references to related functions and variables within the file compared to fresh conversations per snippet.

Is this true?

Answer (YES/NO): NO